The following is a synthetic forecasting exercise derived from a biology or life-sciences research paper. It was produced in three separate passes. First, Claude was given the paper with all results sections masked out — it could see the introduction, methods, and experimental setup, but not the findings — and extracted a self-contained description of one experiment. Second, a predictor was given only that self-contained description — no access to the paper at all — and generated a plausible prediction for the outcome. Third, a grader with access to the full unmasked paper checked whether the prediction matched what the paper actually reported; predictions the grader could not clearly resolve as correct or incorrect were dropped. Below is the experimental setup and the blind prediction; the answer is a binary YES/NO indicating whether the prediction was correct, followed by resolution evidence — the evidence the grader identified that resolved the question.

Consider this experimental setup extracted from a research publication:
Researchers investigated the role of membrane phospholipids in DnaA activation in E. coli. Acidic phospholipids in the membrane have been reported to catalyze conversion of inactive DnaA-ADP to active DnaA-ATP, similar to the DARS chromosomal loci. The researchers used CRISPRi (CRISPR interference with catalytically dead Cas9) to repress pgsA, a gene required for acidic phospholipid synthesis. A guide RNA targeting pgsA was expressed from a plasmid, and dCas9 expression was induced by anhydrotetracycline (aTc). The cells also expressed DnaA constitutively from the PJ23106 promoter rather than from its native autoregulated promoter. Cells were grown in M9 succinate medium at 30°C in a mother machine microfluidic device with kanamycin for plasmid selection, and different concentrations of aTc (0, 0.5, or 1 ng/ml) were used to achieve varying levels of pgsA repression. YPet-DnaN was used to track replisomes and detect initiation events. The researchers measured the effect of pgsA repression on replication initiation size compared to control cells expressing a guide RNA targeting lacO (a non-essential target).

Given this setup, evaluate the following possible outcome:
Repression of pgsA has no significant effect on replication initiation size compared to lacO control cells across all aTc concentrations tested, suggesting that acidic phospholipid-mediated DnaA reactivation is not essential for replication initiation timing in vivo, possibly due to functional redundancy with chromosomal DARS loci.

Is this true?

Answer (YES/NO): NO